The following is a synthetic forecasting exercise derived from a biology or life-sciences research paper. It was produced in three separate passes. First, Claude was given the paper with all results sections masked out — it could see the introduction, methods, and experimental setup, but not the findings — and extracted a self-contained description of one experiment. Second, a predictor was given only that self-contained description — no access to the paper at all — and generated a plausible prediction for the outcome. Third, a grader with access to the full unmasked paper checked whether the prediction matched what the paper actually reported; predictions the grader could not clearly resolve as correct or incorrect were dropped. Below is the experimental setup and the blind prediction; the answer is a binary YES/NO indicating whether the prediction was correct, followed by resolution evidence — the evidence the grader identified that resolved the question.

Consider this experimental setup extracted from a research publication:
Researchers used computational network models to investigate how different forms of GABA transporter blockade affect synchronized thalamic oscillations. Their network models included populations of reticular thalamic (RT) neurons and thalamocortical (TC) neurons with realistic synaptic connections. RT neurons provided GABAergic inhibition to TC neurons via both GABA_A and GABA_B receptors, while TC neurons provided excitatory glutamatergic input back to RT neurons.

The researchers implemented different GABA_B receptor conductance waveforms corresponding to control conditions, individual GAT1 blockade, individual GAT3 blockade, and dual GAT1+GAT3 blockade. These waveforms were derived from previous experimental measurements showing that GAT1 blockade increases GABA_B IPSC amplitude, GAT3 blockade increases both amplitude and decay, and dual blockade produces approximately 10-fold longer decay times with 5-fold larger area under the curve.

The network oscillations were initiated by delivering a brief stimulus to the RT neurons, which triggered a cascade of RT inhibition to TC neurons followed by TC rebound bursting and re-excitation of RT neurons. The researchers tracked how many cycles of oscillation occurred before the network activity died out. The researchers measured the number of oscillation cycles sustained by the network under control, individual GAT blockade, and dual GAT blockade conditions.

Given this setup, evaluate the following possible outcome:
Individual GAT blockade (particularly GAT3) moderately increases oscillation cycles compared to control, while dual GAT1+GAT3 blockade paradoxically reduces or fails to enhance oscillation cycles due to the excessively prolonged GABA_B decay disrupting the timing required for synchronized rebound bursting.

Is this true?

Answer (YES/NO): YES